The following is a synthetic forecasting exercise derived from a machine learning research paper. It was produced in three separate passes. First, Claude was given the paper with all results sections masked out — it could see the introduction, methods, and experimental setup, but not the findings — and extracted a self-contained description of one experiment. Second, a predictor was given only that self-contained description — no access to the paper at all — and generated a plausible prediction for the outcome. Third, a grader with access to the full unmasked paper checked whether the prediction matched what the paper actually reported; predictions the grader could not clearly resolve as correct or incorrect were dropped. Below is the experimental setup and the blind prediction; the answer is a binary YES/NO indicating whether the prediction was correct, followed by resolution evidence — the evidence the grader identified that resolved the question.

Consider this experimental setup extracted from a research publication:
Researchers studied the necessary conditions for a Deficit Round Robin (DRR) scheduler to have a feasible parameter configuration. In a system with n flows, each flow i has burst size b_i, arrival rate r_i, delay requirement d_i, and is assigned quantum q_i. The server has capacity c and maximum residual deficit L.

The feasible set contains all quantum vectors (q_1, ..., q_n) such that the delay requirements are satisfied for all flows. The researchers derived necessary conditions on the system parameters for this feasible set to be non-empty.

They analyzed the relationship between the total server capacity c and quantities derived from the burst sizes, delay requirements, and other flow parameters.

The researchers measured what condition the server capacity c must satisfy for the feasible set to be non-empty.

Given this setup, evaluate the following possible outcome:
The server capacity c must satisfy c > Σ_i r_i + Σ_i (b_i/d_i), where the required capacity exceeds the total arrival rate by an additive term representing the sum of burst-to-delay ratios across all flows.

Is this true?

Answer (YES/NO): NO